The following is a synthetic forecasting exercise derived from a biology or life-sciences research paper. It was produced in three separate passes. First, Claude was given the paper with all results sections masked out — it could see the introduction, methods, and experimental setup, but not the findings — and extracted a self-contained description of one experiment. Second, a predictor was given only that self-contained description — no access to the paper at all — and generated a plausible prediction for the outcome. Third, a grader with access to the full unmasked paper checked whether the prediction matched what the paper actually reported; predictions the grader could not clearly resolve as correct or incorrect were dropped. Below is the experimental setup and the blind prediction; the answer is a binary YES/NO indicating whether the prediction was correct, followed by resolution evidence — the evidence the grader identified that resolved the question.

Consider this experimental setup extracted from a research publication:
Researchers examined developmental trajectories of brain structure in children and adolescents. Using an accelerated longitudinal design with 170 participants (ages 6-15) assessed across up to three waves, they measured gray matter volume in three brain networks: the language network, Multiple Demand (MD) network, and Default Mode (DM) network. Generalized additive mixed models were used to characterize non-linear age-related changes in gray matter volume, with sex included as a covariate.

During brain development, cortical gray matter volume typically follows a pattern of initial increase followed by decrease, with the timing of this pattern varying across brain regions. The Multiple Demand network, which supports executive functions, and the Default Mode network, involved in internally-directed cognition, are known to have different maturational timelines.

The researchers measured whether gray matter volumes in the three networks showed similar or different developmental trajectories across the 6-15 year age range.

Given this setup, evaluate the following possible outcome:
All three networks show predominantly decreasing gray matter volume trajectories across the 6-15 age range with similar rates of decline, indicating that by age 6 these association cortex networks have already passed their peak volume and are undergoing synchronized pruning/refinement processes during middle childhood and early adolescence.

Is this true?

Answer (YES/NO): NO